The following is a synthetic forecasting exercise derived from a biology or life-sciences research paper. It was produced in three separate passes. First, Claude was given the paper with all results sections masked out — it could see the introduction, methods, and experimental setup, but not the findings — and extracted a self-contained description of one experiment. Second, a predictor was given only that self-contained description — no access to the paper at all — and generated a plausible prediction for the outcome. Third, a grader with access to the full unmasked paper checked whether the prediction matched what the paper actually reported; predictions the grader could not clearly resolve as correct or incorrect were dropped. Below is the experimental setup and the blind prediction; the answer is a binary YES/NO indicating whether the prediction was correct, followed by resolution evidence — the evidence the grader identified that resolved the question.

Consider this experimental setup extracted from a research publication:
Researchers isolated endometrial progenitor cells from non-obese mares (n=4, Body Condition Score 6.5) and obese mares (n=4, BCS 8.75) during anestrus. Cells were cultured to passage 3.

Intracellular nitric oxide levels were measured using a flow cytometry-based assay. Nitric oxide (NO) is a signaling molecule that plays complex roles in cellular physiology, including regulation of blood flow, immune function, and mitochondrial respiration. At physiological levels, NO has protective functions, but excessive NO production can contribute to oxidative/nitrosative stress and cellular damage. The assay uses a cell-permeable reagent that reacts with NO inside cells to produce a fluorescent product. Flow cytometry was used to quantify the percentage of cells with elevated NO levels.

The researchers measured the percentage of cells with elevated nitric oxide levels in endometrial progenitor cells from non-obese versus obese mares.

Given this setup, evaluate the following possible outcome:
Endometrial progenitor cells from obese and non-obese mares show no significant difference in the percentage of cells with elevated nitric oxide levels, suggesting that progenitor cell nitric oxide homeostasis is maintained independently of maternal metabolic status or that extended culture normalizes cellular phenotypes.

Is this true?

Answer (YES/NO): NO